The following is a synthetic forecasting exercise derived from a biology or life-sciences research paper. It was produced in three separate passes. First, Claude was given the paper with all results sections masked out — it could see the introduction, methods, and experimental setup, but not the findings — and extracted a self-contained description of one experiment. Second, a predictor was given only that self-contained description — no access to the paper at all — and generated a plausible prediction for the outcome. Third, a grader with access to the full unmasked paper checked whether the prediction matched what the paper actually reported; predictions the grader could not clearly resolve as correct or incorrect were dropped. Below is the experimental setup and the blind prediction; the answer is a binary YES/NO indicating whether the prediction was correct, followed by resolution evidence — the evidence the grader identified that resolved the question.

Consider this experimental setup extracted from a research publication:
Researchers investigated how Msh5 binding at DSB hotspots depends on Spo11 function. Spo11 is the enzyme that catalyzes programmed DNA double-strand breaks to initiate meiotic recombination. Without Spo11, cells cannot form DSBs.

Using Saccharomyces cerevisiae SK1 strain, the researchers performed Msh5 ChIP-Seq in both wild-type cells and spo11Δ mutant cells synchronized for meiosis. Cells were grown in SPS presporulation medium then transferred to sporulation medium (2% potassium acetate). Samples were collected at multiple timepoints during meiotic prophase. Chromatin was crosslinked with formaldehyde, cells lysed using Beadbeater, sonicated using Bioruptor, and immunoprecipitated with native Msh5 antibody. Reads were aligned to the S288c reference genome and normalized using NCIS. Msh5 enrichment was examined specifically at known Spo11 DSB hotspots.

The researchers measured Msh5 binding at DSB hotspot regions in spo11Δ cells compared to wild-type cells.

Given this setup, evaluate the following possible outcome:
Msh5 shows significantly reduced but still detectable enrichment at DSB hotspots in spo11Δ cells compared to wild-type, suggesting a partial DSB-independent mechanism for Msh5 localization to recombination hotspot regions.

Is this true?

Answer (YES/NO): NO